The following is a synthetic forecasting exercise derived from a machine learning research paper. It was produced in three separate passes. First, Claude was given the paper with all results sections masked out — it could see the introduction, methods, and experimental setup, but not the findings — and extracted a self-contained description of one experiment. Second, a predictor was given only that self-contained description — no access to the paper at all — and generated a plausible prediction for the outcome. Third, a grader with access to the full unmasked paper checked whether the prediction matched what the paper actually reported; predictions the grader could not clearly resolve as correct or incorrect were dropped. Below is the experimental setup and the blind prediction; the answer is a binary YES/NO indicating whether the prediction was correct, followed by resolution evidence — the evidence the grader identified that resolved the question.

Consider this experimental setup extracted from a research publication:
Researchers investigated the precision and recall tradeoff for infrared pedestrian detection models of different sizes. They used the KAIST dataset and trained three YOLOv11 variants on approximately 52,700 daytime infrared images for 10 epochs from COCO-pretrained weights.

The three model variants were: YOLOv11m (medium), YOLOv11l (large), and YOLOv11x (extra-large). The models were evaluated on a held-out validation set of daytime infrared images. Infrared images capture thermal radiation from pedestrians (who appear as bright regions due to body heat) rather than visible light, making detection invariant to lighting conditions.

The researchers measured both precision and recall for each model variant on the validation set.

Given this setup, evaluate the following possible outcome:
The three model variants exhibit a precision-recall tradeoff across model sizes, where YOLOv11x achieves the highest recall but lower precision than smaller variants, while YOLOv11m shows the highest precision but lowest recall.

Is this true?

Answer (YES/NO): NO